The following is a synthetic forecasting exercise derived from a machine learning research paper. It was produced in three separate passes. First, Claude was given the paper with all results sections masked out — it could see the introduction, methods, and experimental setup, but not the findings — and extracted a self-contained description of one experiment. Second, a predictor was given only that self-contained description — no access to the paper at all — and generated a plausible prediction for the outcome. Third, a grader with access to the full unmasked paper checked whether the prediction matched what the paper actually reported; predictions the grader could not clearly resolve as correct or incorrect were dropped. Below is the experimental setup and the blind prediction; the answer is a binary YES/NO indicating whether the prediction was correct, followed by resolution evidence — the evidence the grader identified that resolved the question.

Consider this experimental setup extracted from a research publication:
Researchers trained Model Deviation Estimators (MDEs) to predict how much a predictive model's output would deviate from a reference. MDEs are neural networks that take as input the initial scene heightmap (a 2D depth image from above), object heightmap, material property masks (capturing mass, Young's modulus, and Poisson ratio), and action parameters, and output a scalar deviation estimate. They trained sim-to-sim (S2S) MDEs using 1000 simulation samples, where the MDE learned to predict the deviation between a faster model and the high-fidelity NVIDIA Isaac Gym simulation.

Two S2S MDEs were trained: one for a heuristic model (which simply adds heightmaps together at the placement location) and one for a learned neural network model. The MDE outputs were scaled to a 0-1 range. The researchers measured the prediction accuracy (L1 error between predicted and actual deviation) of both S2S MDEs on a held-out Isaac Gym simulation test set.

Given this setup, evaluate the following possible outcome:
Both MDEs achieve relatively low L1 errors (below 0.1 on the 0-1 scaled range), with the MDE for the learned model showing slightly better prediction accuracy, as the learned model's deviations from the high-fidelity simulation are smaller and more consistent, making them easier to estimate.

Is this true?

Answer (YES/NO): NO